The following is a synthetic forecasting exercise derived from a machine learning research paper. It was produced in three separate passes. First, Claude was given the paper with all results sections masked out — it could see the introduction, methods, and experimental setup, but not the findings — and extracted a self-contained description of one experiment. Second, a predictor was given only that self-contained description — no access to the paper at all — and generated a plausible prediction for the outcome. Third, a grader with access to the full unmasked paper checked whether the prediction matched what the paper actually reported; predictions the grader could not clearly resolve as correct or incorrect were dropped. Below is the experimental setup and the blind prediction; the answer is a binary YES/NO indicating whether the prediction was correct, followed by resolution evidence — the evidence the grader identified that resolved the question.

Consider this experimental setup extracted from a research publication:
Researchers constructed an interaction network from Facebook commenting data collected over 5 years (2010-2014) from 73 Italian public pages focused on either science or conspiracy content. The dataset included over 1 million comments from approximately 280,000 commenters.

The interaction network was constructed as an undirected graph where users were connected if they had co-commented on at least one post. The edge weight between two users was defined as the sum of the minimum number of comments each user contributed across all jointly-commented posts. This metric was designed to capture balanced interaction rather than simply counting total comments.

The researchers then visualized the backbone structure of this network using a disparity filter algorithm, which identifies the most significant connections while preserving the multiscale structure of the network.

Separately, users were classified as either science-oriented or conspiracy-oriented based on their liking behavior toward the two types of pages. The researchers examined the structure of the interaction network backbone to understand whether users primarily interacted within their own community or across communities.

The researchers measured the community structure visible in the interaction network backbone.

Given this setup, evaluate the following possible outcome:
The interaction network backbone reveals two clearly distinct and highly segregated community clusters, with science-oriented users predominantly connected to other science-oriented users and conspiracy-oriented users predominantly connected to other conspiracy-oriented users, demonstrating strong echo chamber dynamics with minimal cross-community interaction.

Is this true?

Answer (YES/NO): YES